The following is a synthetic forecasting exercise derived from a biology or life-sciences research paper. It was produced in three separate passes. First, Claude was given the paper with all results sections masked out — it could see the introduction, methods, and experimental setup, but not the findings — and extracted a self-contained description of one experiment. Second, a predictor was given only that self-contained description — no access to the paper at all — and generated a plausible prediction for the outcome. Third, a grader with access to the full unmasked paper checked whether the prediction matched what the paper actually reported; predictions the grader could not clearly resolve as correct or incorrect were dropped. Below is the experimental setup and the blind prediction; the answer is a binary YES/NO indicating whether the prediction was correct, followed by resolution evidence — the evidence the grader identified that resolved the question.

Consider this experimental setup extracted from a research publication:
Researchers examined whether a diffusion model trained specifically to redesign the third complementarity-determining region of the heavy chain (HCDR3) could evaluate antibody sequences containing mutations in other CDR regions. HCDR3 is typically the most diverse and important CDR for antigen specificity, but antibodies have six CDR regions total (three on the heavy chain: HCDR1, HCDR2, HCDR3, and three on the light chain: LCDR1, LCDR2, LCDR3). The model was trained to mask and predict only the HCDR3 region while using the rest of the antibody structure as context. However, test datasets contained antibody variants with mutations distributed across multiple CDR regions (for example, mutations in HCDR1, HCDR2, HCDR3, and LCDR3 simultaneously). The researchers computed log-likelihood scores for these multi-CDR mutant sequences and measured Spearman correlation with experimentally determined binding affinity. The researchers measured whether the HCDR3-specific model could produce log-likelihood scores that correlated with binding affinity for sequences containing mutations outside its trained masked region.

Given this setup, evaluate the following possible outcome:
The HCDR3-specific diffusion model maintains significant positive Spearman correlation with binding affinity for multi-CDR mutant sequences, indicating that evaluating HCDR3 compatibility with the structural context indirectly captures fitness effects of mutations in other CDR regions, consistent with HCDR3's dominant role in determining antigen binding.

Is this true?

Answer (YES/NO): YES